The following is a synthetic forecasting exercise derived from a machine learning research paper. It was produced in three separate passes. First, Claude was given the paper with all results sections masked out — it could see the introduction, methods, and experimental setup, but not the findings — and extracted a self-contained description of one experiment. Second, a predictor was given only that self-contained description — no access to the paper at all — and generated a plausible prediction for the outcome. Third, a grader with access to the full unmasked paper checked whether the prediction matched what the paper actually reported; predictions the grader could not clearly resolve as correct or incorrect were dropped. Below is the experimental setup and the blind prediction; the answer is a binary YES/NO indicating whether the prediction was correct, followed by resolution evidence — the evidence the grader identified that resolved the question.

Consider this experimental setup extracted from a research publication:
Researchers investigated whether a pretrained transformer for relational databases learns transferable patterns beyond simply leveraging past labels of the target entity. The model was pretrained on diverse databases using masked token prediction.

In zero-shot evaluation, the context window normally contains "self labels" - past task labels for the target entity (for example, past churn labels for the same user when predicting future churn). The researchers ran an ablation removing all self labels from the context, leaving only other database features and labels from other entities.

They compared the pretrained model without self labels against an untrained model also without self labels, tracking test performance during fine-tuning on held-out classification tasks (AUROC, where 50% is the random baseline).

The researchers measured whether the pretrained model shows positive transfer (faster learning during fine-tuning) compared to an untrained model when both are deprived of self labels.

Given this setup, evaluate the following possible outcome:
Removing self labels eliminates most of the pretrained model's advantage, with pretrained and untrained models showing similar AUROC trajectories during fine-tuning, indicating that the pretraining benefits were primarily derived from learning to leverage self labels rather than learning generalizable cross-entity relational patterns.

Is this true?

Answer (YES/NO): NO